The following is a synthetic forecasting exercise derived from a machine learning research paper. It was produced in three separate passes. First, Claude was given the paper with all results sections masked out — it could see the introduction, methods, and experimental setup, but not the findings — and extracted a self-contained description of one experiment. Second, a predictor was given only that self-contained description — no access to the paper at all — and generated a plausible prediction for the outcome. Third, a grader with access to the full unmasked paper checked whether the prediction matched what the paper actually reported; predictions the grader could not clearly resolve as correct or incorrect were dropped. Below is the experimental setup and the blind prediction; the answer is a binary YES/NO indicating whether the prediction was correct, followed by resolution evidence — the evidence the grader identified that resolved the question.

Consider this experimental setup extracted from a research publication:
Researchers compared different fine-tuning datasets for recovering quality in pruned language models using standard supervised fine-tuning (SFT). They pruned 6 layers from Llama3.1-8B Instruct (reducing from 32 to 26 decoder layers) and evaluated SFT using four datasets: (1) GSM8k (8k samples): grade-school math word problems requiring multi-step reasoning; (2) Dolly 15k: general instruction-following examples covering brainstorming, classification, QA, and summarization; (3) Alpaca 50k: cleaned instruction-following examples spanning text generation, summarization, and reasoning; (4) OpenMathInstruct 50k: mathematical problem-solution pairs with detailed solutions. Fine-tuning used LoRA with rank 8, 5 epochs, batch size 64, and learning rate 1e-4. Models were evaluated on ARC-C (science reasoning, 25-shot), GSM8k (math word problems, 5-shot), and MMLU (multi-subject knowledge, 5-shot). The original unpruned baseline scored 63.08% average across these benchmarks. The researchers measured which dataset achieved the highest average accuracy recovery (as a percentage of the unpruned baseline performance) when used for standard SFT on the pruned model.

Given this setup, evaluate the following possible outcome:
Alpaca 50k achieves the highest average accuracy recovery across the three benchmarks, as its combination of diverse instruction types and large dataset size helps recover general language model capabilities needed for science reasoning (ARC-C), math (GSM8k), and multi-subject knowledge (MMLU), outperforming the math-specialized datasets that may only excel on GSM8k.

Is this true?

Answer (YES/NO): YES